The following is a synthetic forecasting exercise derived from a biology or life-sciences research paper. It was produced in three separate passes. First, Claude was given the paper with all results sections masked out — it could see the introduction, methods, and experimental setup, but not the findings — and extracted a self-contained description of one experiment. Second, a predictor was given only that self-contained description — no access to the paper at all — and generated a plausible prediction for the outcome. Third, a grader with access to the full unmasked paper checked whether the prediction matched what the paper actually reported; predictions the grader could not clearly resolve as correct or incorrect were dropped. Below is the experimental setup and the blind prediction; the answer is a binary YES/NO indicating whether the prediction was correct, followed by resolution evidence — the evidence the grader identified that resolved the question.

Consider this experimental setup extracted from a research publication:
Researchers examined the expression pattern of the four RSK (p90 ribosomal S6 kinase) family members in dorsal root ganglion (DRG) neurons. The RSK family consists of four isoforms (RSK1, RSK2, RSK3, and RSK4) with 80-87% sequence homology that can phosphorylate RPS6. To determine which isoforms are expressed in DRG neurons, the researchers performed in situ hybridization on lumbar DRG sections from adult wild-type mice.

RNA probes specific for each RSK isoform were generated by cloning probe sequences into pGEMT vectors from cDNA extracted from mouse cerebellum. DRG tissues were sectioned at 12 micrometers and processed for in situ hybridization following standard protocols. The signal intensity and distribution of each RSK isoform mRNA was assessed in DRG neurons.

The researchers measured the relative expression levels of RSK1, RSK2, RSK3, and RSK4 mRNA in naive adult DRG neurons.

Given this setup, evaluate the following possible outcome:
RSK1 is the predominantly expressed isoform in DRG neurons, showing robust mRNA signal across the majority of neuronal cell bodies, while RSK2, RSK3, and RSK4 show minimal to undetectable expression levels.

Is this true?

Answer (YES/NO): NO